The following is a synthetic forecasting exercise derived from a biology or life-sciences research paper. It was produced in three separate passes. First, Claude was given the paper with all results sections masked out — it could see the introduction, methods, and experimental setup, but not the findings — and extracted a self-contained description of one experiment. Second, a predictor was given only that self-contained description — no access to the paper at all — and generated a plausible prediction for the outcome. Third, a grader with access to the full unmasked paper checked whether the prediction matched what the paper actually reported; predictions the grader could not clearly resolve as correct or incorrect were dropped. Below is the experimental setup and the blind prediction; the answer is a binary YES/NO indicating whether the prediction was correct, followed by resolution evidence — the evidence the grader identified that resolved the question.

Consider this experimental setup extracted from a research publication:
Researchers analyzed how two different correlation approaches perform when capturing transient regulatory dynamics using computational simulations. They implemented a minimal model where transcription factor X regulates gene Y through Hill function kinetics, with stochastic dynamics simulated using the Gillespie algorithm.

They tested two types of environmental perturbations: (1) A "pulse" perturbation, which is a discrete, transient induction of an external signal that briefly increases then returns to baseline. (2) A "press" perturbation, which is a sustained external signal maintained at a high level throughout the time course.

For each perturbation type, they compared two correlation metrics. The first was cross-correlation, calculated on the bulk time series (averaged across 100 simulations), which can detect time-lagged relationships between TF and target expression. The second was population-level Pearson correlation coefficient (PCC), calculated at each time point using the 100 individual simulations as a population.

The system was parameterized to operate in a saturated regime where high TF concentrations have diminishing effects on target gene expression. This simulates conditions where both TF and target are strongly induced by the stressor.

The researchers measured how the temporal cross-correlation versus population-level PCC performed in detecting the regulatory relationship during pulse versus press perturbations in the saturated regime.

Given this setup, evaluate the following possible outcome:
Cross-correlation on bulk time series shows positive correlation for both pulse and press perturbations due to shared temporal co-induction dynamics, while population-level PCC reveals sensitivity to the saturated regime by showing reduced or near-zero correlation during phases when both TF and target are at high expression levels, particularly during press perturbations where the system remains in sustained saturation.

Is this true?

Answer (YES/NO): NO